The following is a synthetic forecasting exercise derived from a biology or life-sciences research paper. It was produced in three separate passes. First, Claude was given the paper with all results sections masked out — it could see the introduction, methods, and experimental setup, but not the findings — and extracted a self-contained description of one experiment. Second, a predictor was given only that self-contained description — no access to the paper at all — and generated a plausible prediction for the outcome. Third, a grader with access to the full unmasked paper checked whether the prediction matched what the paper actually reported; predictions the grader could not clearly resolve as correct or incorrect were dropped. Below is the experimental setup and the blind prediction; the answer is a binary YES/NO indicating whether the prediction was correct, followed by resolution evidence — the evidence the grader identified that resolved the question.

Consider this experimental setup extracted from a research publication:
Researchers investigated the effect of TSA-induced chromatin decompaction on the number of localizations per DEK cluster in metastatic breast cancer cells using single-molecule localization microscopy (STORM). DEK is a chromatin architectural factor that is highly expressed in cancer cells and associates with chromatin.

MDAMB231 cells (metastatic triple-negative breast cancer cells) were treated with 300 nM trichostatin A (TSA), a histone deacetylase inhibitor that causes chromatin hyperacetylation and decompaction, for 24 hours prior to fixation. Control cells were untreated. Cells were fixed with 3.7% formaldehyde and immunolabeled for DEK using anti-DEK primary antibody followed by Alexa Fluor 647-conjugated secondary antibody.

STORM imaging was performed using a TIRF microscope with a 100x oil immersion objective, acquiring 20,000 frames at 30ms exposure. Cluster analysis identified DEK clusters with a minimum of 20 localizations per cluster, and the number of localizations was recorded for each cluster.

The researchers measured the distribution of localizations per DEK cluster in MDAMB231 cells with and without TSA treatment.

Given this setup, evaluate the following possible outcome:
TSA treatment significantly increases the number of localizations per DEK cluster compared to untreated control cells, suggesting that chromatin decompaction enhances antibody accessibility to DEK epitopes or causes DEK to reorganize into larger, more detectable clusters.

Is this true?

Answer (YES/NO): YES